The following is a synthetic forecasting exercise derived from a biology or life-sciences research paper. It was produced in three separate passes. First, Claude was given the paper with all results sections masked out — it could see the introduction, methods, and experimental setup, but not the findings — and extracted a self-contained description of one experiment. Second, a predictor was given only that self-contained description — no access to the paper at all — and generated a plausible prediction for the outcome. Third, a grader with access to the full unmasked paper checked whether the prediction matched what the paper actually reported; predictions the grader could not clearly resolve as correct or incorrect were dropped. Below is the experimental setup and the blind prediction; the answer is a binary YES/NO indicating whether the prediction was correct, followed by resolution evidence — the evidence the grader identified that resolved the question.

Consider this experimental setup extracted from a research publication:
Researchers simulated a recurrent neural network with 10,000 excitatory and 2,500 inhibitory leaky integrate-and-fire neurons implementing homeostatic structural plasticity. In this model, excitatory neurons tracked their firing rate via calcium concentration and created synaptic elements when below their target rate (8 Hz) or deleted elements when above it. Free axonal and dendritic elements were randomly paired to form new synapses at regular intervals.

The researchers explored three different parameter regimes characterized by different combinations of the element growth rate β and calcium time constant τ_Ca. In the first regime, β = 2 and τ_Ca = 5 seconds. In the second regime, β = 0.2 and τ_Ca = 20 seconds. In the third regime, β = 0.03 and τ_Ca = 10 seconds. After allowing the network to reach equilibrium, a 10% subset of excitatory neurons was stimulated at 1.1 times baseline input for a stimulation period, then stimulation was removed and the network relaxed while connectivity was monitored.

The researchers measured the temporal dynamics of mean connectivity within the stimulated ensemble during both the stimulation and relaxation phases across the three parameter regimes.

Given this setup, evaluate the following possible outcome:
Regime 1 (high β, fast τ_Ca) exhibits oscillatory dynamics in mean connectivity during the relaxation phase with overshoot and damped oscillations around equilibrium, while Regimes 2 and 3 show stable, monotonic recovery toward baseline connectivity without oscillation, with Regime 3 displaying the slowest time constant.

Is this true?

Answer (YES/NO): NO